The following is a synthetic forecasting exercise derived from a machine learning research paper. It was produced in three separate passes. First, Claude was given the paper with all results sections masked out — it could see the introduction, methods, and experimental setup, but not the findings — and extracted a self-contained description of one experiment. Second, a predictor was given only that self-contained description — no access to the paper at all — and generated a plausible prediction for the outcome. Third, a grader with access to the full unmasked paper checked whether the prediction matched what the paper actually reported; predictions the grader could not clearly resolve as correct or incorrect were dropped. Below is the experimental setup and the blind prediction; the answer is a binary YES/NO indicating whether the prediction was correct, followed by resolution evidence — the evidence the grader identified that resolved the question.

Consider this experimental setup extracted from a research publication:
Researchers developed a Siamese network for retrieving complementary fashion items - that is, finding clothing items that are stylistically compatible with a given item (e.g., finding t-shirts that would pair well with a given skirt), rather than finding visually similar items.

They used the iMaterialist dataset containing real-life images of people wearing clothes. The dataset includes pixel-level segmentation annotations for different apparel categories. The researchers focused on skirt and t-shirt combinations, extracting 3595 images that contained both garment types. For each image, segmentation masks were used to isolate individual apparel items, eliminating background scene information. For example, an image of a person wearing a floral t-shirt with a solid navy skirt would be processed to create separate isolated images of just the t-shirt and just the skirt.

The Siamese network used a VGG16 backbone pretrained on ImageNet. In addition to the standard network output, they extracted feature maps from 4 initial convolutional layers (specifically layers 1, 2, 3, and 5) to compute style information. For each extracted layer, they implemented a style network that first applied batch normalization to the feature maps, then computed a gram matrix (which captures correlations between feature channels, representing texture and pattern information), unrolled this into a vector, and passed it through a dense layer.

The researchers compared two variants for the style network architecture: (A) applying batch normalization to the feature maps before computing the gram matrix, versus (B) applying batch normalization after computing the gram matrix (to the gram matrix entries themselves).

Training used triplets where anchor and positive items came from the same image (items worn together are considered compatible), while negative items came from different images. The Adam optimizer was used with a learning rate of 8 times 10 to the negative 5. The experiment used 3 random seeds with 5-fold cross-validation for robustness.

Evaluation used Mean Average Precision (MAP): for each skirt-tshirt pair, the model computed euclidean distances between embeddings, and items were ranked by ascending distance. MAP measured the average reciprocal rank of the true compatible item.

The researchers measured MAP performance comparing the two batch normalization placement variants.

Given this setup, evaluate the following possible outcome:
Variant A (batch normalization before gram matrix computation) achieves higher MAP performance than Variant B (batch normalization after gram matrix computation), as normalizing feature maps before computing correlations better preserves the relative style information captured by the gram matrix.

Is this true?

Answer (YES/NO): YES